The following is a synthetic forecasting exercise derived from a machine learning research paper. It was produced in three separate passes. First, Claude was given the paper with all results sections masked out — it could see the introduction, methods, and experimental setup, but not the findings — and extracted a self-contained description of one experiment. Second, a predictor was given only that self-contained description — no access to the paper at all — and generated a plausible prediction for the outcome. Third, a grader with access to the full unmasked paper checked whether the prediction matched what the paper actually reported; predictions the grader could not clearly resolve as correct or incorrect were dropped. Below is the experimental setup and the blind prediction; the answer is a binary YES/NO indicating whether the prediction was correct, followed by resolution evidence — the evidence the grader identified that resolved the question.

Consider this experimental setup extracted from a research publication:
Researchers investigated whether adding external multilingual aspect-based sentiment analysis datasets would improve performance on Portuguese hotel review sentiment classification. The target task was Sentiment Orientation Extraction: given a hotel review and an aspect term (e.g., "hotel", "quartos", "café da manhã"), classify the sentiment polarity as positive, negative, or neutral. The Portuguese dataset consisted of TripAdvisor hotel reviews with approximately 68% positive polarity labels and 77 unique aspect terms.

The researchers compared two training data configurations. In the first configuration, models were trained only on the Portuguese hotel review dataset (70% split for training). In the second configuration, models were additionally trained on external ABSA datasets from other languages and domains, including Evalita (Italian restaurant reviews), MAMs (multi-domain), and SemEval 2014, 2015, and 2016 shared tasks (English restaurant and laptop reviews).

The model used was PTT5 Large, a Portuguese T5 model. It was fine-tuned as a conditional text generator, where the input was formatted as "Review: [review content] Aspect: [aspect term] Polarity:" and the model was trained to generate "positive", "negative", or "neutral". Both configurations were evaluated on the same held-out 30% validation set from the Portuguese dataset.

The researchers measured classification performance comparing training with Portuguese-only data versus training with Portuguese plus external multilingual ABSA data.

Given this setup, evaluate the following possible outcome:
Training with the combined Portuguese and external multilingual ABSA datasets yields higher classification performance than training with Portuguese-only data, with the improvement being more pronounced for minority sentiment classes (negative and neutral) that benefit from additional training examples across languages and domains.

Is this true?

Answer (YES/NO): NO